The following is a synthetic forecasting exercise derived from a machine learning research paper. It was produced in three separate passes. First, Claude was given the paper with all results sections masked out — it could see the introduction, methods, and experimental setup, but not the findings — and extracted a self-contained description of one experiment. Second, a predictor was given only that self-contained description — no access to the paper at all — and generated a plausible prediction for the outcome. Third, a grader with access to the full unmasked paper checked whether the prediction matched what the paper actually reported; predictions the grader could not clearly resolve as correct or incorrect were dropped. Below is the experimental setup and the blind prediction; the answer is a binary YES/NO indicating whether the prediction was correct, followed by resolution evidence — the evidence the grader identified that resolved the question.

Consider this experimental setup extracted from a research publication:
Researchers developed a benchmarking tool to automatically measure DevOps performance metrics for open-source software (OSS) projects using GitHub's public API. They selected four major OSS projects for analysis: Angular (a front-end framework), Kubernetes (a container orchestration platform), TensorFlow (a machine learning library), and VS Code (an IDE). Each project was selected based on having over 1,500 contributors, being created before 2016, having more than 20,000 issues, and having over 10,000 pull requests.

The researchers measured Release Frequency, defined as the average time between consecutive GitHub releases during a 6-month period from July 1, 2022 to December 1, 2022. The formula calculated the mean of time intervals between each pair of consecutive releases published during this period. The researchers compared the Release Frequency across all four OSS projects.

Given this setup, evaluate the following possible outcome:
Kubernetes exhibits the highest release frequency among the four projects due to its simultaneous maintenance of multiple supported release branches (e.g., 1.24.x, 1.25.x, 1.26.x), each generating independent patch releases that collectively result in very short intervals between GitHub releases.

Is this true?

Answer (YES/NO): YES